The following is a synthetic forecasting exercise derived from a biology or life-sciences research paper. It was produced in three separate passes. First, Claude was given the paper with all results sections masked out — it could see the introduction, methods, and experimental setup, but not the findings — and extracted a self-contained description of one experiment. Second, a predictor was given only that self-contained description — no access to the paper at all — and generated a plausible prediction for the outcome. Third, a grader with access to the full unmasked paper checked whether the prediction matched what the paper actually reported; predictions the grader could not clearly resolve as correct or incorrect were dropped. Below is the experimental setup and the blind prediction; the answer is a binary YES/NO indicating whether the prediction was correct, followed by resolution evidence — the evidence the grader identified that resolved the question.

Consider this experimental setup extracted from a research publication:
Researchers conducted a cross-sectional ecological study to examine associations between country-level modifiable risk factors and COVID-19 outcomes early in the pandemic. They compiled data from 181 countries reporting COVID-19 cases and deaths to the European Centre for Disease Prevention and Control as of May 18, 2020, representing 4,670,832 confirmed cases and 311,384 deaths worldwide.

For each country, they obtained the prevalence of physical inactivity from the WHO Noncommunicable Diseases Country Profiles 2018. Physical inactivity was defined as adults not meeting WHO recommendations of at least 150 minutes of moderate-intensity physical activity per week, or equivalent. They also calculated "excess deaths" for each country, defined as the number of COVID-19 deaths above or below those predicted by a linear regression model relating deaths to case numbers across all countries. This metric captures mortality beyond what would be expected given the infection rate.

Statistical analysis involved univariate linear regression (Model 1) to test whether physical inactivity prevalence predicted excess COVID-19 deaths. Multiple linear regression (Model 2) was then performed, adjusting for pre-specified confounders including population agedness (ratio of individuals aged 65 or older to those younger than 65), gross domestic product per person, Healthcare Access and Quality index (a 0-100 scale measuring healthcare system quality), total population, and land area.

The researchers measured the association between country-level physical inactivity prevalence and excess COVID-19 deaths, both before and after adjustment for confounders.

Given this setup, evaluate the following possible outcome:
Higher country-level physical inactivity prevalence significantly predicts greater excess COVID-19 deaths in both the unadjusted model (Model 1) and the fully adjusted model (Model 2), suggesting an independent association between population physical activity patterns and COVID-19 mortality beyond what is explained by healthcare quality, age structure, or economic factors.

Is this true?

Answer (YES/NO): YES